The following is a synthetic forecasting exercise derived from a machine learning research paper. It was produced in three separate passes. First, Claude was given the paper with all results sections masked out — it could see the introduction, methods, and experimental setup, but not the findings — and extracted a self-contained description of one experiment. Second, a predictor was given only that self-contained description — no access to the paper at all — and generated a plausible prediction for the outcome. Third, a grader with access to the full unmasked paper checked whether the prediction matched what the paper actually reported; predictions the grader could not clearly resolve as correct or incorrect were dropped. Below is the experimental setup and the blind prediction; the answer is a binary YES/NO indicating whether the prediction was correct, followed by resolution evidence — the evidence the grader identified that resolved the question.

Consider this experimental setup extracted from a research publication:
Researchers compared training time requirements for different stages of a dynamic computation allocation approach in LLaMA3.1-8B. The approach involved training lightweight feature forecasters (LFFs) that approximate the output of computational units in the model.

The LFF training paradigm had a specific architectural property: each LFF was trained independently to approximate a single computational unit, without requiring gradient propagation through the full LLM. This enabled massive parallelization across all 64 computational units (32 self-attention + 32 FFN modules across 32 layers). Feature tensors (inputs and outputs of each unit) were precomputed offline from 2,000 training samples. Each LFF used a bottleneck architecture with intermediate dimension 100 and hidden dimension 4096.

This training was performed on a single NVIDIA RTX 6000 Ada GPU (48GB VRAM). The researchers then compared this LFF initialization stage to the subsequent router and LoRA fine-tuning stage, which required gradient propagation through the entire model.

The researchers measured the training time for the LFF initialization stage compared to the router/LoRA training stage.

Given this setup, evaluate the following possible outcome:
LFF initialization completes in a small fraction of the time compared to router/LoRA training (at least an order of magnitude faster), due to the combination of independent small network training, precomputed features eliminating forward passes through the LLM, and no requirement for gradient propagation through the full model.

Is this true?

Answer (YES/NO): YES